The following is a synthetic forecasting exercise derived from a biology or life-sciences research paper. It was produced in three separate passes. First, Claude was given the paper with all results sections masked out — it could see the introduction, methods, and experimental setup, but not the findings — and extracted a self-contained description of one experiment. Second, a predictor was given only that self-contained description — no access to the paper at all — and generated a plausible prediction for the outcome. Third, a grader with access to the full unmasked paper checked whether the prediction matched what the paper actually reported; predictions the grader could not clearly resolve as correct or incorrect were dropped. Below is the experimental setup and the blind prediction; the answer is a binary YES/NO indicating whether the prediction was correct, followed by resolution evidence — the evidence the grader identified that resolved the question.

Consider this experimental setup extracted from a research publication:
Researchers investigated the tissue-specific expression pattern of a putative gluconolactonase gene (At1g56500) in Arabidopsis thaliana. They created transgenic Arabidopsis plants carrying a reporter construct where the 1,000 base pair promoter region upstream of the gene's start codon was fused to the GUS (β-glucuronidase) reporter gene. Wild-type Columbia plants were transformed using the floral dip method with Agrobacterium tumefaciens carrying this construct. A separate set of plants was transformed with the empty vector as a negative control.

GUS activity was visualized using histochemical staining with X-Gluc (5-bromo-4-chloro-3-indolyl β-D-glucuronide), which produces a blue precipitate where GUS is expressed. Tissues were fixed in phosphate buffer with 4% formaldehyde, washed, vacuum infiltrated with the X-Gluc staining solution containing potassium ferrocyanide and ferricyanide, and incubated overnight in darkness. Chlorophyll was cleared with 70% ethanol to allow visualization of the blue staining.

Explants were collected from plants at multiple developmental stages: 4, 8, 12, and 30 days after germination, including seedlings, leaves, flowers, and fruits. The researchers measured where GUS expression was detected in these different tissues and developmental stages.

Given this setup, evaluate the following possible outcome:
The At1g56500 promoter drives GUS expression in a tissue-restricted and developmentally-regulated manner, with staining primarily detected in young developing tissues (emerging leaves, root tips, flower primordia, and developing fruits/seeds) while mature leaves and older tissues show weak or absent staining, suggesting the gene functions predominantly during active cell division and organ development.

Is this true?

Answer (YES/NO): NO